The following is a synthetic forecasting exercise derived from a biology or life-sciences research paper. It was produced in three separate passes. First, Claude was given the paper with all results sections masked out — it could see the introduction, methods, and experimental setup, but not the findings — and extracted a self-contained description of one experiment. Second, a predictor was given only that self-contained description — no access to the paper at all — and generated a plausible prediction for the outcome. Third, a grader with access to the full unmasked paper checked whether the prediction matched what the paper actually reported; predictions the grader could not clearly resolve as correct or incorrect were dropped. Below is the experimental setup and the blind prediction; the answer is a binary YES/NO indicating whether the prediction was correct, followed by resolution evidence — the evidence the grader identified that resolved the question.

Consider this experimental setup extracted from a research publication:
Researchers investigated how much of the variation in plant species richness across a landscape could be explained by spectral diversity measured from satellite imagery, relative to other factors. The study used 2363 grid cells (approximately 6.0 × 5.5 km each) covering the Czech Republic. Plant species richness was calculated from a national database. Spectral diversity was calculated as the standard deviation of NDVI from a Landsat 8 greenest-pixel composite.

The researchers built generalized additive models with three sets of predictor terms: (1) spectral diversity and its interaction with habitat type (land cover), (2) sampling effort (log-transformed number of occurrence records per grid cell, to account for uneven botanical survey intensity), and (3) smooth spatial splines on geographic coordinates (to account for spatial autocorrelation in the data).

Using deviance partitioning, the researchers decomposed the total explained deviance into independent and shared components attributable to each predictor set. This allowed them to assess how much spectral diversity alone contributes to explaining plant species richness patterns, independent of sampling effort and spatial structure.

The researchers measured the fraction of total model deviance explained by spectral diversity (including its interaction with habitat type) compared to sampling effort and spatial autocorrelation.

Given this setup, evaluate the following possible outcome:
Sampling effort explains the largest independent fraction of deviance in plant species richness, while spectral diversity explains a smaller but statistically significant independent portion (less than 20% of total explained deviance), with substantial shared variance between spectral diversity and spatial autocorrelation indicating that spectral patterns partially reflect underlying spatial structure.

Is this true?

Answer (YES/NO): YES